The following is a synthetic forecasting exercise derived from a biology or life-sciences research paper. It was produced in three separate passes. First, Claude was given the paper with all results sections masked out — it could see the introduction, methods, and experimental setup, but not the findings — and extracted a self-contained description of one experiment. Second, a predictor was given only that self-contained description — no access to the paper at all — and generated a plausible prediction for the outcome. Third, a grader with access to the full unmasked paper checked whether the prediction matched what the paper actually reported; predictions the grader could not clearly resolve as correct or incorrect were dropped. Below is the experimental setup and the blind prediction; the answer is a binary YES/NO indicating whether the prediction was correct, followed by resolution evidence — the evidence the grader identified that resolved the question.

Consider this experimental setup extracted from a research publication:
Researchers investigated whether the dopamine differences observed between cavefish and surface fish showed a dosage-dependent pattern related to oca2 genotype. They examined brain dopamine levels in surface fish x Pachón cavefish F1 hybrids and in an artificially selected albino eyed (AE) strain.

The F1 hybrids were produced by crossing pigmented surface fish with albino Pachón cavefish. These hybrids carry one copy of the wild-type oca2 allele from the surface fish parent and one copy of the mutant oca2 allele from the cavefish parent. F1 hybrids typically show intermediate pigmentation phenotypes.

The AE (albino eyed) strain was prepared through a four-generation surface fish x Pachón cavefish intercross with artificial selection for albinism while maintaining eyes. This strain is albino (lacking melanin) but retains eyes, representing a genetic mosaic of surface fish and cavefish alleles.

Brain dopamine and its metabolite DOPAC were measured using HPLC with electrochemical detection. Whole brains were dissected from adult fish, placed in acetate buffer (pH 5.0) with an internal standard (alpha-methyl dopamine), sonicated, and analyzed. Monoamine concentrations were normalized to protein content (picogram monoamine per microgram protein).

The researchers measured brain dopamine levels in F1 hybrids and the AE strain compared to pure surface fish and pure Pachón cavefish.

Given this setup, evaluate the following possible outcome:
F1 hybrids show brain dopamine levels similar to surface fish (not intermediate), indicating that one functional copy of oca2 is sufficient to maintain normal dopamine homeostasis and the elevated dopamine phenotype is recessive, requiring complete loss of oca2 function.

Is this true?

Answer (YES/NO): YES